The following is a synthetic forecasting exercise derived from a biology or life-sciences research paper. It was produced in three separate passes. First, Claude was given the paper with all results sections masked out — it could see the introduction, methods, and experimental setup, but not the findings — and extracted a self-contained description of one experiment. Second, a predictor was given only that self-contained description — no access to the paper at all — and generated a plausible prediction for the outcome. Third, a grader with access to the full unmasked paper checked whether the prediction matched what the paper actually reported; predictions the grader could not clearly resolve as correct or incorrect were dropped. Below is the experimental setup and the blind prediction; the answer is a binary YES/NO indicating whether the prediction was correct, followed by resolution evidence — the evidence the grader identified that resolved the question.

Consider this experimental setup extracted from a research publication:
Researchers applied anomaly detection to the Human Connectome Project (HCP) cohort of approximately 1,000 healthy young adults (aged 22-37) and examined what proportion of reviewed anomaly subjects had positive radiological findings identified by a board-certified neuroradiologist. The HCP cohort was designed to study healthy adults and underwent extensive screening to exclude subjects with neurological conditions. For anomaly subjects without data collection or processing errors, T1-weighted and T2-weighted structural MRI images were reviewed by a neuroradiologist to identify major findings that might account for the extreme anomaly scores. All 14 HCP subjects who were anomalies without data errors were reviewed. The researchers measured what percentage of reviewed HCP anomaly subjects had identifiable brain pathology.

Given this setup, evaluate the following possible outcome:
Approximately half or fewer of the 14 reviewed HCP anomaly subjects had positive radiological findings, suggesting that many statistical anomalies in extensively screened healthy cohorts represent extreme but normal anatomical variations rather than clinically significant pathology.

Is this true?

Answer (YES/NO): YES